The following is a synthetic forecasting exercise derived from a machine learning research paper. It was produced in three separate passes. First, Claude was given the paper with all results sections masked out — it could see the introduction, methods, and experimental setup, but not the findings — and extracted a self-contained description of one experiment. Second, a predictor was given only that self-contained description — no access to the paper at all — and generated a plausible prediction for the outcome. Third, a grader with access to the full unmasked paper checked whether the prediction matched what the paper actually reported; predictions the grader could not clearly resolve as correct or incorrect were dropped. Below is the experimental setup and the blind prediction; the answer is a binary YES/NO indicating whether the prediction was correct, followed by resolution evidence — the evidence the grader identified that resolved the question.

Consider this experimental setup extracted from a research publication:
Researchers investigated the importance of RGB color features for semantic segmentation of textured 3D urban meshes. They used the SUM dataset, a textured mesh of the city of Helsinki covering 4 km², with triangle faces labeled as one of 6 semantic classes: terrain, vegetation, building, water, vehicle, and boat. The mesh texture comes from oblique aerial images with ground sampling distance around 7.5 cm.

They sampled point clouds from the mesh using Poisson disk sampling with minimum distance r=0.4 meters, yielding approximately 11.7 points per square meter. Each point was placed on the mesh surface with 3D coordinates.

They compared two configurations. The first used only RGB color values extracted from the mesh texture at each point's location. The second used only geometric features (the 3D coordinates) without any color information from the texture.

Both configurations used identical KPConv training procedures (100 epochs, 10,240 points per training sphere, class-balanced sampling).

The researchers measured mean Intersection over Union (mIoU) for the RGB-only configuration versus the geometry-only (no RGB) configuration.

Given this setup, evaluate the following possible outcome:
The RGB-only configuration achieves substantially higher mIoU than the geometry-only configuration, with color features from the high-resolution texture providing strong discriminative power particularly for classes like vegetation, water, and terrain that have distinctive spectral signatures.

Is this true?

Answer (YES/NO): YES